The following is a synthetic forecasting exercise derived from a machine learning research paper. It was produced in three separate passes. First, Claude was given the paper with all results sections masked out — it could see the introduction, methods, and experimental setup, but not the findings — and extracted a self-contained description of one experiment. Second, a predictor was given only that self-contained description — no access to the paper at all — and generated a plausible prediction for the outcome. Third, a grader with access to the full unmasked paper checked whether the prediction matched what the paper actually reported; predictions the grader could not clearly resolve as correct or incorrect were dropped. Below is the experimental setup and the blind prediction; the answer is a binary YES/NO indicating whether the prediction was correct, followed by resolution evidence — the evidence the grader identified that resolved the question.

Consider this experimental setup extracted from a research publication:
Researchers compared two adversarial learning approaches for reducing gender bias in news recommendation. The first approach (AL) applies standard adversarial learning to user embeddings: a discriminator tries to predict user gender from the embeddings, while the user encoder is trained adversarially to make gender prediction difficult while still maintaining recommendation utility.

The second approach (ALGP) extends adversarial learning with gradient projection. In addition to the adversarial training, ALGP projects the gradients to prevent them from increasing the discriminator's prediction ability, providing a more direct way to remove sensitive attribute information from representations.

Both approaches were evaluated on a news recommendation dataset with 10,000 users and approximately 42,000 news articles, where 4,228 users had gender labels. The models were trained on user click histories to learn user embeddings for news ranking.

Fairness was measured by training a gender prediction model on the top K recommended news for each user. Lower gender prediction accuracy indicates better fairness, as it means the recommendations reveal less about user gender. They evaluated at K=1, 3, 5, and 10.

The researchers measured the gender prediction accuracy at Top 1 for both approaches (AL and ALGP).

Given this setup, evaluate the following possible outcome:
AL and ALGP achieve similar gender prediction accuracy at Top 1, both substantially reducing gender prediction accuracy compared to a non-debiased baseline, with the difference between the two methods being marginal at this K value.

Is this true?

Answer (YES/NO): YES